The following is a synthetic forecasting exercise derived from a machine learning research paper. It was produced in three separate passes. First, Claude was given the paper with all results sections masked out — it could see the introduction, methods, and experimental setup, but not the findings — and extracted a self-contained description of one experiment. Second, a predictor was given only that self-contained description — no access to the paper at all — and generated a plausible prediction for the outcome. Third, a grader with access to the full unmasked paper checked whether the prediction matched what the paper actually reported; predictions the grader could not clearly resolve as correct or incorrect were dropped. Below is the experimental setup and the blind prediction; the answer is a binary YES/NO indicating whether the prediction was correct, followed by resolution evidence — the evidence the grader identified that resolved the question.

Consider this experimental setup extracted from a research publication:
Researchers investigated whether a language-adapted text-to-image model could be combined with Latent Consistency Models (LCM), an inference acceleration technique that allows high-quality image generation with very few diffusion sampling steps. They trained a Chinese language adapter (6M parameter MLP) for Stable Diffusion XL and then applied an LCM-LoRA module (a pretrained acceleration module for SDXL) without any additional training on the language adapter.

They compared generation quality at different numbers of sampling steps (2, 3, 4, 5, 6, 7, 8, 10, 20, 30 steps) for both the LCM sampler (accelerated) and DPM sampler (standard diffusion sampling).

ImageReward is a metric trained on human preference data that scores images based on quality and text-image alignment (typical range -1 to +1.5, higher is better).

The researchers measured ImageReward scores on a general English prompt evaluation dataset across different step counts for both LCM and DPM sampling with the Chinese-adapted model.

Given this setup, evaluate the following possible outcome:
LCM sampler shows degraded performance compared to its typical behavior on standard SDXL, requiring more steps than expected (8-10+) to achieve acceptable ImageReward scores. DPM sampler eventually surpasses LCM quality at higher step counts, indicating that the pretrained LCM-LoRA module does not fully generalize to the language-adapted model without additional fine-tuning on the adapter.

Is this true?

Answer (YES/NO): NO